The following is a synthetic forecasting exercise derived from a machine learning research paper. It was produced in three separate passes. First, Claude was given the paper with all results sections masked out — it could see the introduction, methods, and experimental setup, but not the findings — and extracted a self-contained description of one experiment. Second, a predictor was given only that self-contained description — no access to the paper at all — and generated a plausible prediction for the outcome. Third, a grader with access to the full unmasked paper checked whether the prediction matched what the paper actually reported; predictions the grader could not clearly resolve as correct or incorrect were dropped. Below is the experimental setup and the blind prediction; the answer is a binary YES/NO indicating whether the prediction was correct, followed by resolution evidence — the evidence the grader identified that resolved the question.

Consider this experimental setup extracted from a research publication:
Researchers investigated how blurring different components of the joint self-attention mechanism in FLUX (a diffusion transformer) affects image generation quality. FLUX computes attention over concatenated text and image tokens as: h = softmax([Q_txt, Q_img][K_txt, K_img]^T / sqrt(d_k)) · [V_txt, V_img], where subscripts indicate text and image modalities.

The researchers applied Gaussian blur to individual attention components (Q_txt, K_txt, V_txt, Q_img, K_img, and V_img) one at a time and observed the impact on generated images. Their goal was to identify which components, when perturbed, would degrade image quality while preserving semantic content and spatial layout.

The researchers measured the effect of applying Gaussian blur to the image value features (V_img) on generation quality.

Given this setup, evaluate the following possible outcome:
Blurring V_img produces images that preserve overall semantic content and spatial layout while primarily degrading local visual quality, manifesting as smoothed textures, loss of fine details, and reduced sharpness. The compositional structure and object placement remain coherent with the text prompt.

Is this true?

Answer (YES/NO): NO